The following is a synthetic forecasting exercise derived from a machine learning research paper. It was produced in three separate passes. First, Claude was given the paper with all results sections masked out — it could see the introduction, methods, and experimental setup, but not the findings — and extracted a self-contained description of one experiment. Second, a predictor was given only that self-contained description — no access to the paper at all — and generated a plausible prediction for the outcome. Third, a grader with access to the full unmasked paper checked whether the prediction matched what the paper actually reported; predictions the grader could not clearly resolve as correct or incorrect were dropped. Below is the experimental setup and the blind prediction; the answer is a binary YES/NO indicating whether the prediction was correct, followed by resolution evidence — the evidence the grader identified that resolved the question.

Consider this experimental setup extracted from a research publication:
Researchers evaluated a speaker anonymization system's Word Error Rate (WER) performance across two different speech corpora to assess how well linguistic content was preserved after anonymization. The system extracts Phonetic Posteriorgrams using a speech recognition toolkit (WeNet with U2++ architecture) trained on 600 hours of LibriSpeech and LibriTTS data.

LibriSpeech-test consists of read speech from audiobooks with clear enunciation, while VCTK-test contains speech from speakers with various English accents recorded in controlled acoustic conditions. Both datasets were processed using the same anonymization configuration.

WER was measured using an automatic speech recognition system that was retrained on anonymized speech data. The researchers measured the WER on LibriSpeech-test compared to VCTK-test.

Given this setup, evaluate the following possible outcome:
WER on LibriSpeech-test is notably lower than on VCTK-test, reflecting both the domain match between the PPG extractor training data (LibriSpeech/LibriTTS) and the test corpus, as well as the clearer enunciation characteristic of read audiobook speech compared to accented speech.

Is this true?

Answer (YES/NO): YES